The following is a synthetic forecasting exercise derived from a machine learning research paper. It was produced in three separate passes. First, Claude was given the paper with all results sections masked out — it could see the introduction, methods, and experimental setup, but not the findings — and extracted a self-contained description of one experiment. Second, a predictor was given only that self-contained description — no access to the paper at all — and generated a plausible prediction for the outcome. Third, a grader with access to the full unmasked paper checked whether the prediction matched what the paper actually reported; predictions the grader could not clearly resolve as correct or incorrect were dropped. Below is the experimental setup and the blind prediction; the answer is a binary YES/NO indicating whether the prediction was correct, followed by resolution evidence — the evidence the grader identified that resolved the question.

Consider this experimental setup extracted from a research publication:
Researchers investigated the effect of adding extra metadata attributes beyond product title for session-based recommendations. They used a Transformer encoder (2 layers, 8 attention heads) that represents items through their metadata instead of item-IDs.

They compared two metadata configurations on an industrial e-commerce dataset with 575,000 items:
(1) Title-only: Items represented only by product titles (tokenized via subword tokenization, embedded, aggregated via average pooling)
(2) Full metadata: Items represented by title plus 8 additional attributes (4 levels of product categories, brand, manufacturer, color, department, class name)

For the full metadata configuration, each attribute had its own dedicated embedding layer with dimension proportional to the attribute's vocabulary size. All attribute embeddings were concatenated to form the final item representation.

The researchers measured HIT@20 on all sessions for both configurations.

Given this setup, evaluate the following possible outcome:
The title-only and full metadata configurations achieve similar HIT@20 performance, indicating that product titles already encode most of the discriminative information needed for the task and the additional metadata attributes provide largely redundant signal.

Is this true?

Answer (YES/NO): NO